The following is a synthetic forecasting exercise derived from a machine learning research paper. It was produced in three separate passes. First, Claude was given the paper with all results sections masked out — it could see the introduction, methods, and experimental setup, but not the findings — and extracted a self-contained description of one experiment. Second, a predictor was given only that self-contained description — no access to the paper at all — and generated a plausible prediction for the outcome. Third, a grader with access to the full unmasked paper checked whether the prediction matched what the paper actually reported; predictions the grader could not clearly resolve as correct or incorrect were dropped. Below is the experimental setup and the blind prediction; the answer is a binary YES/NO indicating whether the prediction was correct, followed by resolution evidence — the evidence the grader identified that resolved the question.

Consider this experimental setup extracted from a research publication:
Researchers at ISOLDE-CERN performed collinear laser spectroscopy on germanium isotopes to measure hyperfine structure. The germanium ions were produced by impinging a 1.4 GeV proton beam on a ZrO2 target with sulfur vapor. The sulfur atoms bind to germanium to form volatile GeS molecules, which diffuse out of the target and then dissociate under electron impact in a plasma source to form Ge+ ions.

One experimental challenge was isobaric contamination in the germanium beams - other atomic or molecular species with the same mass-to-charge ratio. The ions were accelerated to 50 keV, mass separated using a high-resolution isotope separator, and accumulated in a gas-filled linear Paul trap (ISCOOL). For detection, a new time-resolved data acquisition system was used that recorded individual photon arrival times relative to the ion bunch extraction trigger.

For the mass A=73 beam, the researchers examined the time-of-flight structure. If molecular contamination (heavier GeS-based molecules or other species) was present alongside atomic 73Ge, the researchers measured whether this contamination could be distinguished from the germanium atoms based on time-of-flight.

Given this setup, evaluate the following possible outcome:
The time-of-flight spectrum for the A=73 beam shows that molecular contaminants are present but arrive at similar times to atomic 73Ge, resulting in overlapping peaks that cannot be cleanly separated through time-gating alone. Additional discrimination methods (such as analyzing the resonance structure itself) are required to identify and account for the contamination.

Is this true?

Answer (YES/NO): NO